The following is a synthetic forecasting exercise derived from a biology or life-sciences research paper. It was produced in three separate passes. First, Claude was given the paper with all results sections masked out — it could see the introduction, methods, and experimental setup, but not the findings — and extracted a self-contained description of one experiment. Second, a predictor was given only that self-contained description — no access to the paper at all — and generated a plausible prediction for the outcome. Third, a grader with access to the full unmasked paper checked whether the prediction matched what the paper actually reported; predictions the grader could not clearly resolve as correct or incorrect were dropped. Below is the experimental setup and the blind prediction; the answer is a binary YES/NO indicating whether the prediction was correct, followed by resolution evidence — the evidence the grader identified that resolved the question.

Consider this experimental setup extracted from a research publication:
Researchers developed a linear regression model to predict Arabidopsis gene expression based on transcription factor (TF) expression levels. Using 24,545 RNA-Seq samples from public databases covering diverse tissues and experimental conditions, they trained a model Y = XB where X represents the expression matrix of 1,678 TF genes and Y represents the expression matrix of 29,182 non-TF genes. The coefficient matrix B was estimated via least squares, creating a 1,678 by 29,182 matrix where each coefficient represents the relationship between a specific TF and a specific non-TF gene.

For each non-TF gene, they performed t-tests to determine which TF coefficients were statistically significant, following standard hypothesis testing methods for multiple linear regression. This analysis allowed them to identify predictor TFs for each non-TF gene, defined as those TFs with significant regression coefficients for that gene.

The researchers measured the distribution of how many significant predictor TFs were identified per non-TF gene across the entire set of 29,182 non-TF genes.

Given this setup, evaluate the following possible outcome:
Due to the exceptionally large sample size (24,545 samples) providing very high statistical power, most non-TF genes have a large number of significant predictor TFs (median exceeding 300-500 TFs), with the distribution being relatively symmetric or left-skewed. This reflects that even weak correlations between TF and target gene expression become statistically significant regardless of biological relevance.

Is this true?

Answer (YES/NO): NO